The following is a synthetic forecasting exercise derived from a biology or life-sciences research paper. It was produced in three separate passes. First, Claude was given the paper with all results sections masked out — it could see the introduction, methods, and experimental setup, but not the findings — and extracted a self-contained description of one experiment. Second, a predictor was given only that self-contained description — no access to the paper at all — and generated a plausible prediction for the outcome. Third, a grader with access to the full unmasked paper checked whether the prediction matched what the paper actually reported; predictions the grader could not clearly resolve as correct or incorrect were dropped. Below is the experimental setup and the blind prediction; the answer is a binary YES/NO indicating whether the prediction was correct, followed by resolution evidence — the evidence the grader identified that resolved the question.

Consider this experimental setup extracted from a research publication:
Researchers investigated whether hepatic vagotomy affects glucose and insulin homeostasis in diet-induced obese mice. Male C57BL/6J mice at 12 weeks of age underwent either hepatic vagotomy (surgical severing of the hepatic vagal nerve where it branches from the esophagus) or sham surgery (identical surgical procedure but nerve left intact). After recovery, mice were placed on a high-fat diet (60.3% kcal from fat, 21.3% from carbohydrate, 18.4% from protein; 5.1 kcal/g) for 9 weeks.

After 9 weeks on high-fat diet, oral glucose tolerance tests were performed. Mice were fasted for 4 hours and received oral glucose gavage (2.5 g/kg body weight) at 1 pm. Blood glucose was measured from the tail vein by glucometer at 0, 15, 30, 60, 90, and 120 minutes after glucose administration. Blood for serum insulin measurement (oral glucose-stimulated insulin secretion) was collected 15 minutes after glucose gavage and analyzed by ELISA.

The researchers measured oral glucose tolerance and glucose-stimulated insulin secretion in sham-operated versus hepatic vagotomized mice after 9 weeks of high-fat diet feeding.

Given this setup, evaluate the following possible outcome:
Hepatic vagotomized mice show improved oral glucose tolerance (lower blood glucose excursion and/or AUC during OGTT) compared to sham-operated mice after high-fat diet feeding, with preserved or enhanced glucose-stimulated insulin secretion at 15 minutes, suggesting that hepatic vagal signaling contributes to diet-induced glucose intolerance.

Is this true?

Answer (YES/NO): NO